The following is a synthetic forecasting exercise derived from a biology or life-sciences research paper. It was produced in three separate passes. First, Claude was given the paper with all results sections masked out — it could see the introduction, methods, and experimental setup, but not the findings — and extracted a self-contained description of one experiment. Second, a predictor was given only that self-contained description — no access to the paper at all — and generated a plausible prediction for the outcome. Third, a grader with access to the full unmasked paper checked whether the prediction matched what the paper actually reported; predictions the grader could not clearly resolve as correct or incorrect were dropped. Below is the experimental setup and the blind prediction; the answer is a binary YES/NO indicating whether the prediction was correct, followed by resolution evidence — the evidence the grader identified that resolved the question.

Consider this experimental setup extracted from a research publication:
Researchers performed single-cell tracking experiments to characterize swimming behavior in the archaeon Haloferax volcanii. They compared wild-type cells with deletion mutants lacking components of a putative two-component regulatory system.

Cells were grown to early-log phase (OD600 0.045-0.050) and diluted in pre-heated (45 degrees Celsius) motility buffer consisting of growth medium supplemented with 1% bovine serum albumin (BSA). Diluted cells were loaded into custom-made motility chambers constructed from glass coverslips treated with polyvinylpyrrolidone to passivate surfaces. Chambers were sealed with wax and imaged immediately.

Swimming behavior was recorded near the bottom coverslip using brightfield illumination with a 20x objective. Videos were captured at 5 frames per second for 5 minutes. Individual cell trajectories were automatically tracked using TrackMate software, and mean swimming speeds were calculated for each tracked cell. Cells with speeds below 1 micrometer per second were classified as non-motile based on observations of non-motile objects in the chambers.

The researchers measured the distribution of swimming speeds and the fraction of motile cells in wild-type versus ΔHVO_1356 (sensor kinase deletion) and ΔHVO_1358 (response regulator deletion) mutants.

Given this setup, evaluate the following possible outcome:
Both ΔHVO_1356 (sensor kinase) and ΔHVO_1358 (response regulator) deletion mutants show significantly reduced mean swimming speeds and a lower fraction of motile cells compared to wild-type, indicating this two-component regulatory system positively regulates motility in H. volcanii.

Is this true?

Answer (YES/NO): YES